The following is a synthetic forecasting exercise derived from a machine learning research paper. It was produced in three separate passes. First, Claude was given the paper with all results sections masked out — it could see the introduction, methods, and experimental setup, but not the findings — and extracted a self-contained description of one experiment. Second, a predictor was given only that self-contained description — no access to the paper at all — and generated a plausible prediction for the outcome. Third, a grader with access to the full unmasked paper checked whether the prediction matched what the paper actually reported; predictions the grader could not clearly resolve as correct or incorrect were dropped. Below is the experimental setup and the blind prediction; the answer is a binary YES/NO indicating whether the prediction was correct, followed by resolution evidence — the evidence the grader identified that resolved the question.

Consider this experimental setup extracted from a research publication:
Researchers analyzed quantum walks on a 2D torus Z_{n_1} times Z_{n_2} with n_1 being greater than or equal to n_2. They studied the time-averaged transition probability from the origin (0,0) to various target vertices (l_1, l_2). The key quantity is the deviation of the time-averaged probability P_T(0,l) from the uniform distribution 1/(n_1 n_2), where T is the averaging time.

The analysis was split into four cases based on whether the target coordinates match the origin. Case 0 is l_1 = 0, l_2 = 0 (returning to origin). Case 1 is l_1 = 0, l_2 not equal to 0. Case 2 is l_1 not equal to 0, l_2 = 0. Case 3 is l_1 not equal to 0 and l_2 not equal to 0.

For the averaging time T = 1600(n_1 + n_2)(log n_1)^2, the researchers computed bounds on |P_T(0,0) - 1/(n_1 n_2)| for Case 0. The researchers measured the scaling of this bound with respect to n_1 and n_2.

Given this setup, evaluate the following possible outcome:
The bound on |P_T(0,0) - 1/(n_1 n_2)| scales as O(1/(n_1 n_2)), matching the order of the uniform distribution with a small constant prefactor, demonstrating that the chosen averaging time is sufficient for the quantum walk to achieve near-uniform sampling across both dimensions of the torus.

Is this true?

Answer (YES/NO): NO